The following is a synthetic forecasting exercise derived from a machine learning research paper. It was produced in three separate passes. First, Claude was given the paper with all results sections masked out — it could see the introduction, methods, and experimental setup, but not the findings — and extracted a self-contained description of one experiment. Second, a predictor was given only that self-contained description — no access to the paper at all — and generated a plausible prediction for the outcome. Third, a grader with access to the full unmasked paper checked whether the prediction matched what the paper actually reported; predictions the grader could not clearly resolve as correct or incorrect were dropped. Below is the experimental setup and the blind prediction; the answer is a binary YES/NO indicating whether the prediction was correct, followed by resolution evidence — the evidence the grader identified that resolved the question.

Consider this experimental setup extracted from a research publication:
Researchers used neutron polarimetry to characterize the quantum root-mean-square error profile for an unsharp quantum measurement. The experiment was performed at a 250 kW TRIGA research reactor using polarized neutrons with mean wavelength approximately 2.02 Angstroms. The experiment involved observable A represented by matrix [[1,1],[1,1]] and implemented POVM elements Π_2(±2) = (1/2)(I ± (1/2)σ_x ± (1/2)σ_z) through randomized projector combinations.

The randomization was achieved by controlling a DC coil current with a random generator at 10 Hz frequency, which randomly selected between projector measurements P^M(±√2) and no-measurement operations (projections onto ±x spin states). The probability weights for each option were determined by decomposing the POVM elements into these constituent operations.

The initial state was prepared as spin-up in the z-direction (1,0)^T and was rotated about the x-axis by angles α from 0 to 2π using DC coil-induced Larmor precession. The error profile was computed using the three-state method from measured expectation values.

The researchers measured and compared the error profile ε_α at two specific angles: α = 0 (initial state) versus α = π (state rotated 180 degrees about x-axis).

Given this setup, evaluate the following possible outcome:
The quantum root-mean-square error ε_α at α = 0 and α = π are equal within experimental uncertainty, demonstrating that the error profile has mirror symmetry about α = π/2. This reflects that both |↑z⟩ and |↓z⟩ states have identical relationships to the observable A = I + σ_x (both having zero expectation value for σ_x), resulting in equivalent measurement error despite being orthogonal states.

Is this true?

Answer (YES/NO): NO